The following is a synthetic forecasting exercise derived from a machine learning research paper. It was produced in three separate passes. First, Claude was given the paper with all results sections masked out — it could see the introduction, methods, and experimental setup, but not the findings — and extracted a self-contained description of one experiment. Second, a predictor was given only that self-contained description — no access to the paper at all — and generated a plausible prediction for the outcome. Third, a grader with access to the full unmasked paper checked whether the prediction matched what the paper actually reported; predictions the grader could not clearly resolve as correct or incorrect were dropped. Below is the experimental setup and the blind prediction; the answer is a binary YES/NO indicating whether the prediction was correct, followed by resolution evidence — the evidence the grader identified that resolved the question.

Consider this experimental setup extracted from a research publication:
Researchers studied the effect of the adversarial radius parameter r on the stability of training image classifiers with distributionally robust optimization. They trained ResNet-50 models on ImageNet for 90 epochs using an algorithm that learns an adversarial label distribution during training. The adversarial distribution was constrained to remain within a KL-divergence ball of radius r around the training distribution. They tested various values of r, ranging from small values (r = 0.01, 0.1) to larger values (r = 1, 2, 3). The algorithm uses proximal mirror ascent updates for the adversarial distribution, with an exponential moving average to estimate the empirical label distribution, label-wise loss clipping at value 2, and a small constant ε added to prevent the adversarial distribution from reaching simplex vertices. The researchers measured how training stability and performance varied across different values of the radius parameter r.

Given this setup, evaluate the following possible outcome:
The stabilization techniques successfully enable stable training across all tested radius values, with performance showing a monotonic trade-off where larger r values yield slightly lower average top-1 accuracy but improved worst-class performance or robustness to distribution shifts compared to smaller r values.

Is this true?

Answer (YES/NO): NO